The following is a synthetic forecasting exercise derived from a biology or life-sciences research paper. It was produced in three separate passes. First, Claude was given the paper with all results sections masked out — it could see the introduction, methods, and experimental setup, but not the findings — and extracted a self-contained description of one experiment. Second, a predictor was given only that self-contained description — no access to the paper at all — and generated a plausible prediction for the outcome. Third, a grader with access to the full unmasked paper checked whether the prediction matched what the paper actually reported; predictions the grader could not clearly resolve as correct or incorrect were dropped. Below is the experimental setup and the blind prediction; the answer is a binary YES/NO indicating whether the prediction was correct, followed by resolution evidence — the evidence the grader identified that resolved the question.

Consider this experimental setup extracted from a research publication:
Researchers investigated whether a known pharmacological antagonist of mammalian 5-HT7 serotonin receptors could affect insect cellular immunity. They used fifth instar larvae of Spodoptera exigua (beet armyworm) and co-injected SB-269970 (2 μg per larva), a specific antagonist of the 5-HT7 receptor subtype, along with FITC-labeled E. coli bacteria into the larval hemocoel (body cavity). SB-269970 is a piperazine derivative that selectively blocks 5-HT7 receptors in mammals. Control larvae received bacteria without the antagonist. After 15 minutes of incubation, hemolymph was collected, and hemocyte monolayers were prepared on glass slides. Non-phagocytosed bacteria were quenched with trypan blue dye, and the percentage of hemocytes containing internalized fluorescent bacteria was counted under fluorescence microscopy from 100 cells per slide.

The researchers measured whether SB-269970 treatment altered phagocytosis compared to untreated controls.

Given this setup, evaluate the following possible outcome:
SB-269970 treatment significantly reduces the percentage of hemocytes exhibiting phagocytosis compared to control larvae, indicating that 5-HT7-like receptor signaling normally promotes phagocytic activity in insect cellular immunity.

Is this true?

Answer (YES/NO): YES